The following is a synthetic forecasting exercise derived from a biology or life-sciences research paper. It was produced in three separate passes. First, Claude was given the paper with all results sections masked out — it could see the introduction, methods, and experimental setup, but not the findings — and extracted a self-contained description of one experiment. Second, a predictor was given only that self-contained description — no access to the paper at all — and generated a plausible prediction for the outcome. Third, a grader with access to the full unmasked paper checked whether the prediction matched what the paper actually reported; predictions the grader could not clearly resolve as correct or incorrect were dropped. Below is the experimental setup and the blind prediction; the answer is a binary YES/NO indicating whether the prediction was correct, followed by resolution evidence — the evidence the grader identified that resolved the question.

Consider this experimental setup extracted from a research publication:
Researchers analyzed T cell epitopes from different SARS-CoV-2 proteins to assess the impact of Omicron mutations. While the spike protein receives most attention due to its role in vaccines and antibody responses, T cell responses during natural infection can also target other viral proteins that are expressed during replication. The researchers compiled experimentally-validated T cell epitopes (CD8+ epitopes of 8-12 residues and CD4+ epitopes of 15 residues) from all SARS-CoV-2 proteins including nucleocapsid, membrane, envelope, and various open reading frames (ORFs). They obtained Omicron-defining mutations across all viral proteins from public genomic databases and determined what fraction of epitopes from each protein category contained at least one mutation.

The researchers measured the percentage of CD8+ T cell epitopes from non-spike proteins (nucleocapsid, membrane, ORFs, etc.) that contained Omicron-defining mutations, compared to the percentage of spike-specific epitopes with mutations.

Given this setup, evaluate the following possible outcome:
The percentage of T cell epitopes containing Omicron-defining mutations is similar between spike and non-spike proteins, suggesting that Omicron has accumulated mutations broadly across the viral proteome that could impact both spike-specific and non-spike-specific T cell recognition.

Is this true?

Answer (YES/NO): NO